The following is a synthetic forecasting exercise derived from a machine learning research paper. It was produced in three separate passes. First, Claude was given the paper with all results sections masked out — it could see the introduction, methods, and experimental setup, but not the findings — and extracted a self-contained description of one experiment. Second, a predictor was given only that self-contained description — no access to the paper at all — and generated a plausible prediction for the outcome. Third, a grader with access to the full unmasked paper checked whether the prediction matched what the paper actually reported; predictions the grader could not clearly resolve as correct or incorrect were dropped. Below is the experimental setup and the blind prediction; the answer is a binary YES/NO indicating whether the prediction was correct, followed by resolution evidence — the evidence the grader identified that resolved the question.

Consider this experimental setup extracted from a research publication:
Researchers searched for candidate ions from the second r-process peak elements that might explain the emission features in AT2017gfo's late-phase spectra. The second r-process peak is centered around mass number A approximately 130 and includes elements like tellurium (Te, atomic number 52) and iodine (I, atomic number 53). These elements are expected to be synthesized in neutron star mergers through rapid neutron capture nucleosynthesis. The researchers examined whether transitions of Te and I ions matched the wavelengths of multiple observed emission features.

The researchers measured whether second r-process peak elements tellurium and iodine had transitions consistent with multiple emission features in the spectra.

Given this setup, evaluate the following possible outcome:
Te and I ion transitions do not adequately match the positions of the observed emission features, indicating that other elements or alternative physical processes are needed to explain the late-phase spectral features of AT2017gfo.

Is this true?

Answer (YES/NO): NO